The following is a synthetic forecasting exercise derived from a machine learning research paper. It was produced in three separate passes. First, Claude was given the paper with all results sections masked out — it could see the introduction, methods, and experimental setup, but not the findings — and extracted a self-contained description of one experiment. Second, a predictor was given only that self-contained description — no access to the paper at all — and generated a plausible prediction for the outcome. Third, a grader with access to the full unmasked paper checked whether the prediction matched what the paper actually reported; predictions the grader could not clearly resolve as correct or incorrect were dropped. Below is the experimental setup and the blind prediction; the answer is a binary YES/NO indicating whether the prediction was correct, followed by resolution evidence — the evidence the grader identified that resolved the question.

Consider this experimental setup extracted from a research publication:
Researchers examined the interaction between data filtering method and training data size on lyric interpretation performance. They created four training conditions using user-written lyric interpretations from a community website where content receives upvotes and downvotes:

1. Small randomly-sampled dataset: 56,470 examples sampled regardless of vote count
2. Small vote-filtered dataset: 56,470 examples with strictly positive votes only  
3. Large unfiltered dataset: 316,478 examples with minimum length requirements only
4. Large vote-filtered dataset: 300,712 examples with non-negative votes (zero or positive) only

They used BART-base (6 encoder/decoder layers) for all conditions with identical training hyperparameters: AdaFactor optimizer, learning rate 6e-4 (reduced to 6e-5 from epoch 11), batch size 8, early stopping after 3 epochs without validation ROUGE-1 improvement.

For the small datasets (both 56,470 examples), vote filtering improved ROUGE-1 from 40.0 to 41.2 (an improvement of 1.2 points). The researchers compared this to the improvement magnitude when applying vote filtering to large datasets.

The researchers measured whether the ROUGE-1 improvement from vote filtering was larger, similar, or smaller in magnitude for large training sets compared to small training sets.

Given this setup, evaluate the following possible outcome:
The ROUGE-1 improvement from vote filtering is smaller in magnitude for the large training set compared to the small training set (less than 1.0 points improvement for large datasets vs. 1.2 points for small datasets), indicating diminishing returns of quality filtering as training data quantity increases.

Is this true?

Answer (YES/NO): YES